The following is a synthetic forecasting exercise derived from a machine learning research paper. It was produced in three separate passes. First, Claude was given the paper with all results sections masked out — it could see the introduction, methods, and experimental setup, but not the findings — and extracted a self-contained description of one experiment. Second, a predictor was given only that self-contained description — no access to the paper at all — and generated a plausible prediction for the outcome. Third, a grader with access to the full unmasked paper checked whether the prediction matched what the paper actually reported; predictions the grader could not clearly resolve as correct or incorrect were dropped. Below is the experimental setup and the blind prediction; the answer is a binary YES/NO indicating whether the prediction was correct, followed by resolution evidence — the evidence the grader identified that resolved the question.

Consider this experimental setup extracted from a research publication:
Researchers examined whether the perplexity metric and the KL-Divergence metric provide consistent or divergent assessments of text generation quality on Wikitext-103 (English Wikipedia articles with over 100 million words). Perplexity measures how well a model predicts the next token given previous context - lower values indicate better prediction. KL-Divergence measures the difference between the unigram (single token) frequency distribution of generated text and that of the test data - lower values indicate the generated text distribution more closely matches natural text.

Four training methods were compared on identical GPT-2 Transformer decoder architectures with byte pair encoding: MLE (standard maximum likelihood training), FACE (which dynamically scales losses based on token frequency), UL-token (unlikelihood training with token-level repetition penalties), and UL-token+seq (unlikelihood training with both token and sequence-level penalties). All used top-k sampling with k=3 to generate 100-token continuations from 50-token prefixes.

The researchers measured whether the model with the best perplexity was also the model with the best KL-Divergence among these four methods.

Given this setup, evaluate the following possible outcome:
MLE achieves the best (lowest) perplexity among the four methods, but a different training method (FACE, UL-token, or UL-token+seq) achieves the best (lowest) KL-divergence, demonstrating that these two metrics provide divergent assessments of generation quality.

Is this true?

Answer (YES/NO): YES